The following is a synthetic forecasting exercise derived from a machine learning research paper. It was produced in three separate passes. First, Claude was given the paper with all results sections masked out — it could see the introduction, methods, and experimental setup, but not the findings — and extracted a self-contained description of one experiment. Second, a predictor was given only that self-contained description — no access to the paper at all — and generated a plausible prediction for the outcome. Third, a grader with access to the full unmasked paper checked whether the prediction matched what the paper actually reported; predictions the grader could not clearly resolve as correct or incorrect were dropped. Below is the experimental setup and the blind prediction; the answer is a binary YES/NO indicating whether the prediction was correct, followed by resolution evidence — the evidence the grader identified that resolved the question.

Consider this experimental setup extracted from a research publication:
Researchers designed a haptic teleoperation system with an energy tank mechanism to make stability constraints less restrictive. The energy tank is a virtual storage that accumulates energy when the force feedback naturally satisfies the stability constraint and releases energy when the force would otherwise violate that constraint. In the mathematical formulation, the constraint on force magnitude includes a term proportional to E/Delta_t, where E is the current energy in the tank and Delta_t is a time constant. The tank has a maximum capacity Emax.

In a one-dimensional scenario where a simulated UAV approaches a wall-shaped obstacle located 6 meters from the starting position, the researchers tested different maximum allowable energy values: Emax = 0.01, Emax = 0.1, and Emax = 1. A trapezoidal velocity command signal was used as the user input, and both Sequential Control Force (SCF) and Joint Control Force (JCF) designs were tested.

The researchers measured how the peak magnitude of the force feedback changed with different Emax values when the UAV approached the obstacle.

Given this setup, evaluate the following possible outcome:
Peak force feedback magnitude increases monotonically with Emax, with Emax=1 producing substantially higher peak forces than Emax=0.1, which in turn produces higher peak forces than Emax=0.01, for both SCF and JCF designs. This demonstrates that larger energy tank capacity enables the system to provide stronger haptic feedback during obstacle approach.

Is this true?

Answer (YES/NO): YES